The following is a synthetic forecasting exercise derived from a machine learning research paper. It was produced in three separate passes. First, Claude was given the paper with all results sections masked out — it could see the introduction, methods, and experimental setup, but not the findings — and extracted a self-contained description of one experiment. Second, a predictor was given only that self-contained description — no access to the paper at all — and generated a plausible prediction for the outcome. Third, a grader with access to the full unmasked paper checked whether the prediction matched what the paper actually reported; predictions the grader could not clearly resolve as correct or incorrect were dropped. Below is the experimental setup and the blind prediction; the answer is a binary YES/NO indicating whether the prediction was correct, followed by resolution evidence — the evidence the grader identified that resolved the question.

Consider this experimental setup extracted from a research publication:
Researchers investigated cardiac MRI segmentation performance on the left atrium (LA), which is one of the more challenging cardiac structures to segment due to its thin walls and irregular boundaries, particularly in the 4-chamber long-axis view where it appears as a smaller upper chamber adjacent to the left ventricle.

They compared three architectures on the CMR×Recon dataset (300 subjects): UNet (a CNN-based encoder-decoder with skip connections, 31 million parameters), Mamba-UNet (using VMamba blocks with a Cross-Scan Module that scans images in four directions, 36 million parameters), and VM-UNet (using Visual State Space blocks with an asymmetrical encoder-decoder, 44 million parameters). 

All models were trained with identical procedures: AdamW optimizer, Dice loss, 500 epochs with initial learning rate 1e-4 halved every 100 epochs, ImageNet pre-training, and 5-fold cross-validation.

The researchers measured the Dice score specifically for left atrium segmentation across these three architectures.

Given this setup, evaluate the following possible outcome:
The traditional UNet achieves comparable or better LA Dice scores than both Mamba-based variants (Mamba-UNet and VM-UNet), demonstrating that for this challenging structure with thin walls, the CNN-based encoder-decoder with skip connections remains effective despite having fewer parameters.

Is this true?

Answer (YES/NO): YES